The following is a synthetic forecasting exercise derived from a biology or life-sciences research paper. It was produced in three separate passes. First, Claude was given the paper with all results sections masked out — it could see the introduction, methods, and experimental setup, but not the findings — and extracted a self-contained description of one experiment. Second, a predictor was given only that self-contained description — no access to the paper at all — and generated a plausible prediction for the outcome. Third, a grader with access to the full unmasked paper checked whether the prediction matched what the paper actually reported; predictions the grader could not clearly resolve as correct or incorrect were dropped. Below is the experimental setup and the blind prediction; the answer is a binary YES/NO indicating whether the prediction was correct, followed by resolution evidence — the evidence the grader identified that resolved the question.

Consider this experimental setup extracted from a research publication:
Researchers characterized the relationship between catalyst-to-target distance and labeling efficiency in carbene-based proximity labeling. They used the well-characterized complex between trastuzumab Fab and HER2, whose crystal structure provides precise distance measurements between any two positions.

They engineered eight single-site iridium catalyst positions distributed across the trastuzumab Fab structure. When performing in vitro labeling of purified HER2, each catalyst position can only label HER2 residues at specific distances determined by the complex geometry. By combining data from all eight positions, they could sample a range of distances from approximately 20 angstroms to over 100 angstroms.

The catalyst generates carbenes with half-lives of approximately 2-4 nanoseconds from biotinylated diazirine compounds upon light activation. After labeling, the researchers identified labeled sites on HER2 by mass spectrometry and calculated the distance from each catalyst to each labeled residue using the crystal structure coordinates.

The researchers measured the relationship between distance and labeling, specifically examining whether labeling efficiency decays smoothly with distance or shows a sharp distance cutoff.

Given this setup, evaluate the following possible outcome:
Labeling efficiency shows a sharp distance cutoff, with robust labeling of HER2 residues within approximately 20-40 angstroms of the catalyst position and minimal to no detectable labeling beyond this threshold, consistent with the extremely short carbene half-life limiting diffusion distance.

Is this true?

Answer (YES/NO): NO